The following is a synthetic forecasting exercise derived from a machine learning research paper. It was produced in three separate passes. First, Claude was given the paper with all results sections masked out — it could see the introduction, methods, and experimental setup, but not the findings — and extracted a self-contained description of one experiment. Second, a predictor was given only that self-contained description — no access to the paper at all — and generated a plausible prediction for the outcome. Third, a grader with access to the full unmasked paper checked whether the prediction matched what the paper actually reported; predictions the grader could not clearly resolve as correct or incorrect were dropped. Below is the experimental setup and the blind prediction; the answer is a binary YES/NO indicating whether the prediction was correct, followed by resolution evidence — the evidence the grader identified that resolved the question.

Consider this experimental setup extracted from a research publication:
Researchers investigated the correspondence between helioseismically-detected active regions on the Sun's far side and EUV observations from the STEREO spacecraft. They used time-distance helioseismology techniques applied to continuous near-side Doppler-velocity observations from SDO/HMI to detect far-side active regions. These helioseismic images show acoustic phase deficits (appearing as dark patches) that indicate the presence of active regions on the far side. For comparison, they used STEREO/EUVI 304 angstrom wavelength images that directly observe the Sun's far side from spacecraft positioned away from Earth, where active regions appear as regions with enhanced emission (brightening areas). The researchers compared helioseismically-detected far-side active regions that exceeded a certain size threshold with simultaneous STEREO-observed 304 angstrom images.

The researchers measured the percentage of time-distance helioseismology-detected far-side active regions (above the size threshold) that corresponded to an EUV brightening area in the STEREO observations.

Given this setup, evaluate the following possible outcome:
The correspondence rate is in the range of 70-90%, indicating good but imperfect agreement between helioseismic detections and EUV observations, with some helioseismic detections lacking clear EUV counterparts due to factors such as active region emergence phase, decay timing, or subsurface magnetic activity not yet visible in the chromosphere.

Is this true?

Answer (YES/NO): NO